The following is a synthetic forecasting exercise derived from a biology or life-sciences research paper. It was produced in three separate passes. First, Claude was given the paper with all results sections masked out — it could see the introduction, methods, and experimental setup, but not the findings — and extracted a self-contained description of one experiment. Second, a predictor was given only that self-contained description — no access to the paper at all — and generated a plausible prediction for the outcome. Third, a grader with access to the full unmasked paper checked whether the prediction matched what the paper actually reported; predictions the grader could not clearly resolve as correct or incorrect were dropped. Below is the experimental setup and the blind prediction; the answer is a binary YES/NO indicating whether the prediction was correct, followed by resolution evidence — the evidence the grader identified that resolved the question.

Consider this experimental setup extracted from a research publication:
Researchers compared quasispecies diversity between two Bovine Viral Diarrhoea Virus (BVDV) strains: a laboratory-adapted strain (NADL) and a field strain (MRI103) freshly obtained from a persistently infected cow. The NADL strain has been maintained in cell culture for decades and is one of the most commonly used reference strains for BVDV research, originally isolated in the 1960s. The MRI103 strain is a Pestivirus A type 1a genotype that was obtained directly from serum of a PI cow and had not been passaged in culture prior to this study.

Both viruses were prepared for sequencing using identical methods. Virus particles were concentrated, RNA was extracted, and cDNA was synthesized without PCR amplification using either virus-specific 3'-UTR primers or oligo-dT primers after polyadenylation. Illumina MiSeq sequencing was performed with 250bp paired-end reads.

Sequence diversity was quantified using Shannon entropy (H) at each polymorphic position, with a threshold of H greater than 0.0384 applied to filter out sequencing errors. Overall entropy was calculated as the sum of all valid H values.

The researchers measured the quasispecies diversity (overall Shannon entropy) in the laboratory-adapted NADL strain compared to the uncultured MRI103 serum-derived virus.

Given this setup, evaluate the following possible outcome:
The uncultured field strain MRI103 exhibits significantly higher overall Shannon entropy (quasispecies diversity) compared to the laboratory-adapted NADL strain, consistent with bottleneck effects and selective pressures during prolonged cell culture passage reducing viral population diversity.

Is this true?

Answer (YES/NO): YES